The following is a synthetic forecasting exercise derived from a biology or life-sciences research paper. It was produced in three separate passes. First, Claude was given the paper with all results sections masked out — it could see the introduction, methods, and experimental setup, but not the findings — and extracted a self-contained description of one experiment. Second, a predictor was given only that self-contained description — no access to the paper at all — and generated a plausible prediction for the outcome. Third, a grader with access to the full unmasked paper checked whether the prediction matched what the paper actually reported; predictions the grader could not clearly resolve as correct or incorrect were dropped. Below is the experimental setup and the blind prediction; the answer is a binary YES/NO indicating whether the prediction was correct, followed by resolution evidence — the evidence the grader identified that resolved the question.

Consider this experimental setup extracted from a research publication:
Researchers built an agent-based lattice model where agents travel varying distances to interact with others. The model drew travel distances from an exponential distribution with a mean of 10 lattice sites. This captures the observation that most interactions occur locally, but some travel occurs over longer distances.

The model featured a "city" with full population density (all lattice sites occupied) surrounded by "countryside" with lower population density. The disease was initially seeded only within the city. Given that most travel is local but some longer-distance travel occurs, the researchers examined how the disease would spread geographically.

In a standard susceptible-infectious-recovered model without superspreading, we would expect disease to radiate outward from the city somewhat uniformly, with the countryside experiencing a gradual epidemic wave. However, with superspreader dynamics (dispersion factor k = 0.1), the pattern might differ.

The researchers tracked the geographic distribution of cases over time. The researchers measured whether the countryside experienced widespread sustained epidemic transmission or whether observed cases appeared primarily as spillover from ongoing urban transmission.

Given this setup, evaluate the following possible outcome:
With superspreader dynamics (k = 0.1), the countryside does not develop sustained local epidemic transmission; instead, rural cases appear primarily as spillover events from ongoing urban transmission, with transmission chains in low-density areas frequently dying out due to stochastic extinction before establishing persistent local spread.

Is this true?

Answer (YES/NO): YES